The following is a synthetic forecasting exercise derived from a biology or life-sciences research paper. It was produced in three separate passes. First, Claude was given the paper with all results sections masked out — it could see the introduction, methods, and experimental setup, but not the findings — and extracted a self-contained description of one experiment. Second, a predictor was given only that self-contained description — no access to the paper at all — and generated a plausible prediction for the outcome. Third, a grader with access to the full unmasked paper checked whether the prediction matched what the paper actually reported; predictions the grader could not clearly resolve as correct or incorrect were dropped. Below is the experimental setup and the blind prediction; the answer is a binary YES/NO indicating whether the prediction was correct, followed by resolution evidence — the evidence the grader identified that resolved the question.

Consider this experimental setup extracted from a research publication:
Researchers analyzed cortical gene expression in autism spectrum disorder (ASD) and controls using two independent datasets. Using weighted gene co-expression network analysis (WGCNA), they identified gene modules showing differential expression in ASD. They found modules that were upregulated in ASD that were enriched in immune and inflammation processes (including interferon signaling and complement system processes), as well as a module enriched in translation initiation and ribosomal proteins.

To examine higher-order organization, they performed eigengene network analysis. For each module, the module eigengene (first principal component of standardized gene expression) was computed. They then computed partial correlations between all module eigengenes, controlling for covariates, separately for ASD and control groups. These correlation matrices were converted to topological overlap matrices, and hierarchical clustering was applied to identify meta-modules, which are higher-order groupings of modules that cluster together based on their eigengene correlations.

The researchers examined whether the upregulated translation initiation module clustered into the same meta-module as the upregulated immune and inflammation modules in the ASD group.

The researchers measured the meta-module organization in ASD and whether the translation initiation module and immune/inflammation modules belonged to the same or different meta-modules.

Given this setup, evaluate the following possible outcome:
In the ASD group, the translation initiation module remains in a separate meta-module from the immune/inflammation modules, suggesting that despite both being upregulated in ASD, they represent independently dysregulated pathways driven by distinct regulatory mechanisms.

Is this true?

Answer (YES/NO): NO